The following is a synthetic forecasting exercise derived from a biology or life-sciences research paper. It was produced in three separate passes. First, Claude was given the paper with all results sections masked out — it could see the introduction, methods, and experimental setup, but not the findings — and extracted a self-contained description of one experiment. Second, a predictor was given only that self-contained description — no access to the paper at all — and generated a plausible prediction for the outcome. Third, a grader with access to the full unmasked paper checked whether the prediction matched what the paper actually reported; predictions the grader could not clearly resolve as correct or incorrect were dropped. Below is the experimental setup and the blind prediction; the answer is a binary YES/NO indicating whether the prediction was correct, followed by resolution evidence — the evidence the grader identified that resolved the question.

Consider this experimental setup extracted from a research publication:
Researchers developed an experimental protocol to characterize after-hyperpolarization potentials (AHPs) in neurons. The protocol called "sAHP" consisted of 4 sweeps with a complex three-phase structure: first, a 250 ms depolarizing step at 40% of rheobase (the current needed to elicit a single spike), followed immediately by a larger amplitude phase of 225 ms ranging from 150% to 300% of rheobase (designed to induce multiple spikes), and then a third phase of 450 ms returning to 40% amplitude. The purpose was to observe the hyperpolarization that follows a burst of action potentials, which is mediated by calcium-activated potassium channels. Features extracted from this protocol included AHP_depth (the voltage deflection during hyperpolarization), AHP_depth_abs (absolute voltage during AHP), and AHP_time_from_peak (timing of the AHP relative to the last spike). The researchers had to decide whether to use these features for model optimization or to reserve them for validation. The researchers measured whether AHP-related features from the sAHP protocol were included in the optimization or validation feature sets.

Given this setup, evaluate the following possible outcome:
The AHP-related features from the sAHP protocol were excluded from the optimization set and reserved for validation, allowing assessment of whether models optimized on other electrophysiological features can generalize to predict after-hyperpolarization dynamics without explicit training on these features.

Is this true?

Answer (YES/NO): YES